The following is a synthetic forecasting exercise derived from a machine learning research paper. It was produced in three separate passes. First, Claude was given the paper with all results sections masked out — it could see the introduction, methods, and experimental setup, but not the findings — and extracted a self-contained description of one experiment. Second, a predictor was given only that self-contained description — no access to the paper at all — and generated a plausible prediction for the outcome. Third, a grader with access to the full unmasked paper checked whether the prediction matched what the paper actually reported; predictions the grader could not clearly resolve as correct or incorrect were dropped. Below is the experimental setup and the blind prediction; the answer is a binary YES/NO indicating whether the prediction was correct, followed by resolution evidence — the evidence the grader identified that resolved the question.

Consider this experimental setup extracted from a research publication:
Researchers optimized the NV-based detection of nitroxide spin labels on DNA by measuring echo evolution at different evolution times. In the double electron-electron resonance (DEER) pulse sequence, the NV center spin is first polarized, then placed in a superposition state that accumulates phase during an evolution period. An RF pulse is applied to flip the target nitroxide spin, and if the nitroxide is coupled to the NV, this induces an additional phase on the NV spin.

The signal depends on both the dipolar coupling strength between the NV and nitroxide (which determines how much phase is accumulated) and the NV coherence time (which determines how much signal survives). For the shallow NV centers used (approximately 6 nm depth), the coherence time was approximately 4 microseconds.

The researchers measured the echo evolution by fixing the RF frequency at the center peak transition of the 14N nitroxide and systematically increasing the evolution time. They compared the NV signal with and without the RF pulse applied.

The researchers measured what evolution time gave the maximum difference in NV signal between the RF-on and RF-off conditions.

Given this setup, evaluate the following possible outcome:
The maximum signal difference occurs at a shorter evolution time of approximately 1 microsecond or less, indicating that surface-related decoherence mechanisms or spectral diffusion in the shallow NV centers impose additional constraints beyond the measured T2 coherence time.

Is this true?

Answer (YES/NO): NO